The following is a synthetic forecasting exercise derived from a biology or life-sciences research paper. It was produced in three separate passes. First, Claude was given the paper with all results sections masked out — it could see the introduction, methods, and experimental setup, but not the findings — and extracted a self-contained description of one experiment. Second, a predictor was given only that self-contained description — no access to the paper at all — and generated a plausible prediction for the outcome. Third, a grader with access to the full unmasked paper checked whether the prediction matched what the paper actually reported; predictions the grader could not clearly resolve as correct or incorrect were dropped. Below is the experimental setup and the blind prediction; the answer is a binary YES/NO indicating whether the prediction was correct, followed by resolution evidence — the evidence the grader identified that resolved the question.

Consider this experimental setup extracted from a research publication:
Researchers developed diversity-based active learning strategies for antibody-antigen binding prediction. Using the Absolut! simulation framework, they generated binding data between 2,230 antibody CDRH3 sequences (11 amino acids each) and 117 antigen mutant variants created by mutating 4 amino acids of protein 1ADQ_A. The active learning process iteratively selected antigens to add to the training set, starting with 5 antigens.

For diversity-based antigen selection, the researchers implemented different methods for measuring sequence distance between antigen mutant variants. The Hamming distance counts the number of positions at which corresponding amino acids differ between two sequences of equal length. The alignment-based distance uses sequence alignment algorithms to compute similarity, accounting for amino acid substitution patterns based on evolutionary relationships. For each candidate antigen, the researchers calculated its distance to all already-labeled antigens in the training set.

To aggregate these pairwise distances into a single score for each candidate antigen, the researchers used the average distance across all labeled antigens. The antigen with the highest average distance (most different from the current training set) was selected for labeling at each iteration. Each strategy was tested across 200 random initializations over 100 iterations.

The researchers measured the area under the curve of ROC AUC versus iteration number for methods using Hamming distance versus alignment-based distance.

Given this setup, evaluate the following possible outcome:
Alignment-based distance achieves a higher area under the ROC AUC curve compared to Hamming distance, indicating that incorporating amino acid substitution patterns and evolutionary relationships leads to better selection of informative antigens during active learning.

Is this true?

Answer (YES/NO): NO